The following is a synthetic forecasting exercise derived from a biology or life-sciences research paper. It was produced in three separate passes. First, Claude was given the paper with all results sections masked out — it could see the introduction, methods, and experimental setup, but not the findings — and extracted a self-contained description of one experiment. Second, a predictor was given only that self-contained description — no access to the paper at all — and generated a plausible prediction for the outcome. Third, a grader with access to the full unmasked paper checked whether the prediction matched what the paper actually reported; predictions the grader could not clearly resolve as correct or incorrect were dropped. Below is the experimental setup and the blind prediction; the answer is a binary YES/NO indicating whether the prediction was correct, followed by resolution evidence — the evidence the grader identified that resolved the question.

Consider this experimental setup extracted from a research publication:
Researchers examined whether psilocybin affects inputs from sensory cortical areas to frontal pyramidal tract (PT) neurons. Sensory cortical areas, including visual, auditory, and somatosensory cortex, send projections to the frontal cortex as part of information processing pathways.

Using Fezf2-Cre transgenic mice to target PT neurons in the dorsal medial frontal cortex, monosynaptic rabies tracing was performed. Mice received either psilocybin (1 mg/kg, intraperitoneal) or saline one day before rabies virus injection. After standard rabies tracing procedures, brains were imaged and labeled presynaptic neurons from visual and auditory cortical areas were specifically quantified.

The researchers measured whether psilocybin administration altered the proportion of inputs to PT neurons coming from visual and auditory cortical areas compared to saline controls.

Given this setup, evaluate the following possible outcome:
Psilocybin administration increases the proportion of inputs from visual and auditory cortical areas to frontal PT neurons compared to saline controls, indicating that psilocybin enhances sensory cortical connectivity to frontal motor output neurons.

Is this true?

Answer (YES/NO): YES